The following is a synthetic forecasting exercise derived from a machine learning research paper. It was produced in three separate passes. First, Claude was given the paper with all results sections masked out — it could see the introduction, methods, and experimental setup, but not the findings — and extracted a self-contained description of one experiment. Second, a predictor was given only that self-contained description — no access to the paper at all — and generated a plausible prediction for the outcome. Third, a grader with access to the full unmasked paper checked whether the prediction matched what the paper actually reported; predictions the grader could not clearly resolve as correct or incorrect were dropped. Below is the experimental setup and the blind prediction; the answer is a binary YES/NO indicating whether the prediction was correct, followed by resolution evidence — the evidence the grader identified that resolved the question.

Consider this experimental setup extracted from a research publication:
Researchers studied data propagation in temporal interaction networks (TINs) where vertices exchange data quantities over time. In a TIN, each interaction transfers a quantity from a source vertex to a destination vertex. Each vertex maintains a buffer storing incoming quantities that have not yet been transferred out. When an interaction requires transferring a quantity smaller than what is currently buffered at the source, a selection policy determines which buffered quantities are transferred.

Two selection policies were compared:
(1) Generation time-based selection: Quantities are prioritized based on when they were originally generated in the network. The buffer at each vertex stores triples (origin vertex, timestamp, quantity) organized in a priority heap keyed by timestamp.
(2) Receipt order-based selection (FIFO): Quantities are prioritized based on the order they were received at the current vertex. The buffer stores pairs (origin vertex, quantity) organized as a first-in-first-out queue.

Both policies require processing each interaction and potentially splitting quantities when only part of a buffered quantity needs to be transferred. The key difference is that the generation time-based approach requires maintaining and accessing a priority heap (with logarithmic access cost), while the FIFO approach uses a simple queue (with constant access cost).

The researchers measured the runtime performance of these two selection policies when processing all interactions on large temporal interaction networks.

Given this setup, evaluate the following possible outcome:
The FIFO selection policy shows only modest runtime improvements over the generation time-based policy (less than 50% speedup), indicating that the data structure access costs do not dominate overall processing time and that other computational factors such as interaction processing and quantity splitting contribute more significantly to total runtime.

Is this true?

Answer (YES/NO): NO